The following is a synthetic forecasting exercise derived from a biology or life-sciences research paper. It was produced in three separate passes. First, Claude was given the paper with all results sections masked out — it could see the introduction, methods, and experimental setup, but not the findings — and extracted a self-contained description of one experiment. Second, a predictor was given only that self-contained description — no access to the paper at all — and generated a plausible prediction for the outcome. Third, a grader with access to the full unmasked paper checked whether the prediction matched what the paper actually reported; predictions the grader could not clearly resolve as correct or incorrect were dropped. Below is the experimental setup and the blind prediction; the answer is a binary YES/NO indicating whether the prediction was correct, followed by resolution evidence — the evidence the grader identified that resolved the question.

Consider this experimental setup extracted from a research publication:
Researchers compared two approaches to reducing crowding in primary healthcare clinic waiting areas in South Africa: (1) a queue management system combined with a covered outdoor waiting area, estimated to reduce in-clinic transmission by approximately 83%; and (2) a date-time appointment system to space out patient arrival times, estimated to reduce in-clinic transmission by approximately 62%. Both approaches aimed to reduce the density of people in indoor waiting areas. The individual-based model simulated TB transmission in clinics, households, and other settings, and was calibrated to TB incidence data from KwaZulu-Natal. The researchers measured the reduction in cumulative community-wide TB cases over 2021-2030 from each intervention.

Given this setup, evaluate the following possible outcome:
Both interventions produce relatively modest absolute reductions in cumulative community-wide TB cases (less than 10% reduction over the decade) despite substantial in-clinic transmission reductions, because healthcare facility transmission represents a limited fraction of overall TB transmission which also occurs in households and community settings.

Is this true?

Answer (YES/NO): YES